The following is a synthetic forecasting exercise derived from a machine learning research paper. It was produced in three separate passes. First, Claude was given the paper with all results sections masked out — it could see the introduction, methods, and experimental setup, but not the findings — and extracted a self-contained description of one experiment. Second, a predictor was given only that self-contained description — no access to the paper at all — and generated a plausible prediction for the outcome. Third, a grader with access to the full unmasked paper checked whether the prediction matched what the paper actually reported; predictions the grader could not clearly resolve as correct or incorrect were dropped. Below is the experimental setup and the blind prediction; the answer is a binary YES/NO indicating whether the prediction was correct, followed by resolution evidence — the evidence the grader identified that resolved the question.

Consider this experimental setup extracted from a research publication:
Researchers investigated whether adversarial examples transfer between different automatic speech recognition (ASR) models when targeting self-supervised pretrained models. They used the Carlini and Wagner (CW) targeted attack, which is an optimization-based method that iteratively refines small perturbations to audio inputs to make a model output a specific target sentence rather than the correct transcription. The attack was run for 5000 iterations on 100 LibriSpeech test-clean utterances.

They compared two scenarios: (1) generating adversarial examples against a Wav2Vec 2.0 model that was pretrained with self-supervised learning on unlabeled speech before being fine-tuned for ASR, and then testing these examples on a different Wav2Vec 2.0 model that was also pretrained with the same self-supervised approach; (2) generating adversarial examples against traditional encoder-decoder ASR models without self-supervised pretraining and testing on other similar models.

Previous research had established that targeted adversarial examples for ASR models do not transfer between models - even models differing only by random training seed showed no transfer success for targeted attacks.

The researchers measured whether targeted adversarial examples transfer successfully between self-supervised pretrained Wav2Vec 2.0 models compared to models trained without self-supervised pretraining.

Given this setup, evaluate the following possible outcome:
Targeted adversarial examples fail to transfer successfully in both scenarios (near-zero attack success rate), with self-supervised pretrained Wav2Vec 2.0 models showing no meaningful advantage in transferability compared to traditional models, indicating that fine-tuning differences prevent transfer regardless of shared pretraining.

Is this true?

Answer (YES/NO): NO